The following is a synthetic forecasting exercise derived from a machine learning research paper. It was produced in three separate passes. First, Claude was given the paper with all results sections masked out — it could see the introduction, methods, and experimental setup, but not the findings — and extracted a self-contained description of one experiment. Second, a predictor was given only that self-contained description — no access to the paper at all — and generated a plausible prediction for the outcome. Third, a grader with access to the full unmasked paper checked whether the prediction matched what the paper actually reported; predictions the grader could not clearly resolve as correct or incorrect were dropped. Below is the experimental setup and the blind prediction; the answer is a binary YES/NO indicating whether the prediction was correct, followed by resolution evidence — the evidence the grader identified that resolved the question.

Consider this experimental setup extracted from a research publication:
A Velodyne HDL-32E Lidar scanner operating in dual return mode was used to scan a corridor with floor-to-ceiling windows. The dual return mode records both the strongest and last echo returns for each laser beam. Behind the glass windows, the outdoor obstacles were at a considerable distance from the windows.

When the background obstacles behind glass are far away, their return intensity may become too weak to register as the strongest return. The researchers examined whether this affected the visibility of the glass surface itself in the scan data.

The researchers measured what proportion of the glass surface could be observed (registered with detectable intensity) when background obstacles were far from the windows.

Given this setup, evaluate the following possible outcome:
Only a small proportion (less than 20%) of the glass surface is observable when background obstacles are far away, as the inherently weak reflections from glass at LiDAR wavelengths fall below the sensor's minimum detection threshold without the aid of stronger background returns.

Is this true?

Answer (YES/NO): NO